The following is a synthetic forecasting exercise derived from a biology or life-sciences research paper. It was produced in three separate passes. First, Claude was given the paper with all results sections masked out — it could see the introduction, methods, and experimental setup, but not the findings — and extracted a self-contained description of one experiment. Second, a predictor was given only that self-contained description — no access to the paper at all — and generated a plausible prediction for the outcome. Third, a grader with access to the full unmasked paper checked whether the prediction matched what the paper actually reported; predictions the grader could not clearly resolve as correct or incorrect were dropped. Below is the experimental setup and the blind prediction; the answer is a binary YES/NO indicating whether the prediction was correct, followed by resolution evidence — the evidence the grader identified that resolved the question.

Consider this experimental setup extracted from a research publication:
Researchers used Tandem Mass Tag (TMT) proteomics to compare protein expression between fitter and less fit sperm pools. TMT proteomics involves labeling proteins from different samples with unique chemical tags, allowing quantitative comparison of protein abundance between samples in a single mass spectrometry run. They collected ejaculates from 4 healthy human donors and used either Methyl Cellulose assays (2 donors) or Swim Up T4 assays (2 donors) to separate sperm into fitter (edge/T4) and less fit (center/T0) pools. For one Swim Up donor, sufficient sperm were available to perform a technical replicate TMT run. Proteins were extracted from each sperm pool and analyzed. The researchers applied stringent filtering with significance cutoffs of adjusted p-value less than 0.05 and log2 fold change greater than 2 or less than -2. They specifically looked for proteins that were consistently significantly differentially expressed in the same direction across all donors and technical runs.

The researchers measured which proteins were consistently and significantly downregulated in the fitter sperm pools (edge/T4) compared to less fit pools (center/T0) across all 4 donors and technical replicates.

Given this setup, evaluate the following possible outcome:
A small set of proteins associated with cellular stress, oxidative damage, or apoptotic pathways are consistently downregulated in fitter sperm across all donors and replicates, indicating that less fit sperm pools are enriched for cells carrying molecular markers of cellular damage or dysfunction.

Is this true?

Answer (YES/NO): NO